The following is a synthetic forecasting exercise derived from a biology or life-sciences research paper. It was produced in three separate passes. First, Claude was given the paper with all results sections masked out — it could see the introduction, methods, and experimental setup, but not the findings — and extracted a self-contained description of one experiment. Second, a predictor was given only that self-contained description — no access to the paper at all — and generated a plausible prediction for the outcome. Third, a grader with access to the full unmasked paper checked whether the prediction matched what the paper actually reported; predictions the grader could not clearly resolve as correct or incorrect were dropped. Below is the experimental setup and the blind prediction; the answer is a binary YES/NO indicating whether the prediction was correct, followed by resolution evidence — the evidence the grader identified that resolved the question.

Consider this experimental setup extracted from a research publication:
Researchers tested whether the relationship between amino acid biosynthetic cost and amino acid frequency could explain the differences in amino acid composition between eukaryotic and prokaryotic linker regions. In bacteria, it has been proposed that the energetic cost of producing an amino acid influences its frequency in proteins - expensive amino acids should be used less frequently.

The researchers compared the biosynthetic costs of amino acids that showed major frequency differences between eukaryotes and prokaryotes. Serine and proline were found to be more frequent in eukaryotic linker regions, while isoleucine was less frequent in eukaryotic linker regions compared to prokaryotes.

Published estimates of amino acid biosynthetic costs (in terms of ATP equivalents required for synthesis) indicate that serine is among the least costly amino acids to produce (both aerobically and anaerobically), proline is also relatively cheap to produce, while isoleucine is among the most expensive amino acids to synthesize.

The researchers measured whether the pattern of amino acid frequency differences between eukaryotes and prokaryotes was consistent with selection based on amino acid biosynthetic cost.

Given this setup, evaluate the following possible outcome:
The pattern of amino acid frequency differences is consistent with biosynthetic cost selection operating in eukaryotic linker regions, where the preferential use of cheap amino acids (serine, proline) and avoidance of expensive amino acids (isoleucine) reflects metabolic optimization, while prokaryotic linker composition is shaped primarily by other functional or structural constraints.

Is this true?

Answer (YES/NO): NO